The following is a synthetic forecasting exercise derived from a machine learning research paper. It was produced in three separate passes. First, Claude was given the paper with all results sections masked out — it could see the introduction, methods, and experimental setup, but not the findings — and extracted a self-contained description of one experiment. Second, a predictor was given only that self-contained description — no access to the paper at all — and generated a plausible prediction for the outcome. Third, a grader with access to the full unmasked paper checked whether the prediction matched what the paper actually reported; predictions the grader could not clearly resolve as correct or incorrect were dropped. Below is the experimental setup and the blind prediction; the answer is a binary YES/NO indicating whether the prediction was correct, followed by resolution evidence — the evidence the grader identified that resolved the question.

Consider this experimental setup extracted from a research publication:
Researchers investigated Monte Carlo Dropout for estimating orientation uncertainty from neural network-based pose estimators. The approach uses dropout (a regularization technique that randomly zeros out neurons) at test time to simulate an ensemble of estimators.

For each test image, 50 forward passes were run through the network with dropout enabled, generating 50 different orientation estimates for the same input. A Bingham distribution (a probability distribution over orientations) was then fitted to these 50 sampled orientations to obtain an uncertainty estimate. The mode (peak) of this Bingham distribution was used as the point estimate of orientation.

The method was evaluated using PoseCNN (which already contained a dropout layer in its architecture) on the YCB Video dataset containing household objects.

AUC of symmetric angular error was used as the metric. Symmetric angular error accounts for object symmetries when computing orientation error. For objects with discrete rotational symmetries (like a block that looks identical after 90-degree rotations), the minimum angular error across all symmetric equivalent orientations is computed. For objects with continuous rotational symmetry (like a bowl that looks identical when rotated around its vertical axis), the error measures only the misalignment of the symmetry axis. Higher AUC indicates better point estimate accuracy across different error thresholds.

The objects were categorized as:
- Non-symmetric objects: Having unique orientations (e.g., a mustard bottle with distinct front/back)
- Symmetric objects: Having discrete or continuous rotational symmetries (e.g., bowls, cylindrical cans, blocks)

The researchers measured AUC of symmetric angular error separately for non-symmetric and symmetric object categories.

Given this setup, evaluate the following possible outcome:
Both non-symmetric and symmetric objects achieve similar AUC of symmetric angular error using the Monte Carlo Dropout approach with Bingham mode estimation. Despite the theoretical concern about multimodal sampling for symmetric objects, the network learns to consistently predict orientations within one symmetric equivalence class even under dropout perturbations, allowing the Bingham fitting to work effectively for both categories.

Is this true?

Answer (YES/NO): NO